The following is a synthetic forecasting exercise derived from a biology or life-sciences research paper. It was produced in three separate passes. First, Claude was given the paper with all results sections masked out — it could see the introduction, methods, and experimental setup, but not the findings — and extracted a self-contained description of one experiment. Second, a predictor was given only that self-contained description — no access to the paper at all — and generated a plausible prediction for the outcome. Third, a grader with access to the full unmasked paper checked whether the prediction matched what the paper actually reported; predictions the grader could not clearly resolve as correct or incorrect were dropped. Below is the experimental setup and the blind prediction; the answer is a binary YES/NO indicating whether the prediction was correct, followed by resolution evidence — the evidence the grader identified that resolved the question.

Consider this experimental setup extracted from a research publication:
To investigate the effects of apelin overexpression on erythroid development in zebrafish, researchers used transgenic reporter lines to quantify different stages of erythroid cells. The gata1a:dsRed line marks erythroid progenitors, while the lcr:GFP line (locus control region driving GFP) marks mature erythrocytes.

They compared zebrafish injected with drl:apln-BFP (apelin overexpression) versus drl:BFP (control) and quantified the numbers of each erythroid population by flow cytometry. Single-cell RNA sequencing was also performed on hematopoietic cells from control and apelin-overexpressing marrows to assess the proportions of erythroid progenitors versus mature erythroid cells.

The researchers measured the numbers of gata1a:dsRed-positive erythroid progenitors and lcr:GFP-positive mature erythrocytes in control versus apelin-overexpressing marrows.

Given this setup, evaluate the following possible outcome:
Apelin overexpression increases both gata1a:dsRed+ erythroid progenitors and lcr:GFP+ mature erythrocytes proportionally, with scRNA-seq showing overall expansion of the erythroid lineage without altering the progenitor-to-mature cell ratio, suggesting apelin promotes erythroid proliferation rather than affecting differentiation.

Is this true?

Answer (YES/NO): NO